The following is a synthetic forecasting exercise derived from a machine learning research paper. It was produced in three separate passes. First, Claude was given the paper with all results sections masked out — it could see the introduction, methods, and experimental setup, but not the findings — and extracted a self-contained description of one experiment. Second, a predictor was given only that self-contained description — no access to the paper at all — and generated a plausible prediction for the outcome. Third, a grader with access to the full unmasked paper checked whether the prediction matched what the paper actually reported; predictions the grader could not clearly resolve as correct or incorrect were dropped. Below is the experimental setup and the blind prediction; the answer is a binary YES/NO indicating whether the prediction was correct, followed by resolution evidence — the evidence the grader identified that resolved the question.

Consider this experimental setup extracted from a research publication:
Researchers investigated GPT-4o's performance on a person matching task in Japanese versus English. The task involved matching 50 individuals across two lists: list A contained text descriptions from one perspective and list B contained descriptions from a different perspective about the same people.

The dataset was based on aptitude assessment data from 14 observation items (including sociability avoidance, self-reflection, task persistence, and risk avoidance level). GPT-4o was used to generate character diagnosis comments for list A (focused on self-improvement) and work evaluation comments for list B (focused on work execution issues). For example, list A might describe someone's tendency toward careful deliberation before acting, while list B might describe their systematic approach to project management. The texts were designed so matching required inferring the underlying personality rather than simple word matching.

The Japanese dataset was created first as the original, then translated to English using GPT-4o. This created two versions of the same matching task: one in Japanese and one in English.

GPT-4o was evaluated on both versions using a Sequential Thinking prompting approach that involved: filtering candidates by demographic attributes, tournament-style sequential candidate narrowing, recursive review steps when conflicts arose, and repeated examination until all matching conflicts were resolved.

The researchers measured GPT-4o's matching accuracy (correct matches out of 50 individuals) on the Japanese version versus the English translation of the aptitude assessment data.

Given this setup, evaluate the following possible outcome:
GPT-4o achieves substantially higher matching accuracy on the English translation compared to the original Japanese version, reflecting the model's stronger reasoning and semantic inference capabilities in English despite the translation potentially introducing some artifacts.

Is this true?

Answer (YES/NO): YES